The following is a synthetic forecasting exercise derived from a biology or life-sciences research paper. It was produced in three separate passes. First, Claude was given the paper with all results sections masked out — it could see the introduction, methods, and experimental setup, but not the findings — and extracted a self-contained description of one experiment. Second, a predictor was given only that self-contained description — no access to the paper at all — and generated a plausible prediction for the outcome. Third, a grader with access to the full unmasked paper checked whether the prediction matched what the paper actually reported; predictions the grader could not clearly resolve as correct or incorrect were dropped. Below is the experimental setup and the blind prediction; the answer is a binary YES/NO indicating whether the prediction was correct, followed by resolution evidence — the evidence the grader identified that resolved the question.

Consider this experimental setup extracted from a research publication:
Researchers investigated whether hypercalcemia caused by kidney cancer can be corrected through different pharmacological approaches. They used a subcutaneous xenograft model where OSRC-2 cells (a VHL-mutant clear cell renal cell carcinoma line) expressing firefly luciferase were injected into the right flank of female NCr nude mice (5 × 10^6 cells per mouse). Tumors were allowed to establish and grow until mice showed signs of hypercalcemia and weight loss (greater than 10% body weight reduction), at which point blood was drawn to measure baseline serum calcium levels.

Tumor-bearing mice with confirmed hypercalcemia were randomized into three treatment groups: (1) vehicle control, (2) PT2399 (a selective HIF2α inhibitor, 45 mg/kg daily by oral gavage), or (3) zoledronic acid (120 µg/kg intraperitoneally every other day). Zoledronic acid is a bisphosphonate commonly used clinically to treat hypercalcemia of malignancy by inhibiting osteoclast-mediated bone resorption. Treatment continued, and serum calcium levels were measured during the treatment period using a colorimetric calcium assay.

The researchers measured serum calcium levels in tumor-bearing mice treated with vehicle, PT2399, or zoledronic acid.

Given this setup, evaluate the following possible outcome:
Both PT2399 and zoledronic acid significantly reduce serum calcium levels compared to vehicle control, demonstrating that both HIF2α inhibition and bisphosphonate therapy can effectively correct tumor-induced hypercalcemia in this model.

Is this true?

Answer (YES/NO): YES